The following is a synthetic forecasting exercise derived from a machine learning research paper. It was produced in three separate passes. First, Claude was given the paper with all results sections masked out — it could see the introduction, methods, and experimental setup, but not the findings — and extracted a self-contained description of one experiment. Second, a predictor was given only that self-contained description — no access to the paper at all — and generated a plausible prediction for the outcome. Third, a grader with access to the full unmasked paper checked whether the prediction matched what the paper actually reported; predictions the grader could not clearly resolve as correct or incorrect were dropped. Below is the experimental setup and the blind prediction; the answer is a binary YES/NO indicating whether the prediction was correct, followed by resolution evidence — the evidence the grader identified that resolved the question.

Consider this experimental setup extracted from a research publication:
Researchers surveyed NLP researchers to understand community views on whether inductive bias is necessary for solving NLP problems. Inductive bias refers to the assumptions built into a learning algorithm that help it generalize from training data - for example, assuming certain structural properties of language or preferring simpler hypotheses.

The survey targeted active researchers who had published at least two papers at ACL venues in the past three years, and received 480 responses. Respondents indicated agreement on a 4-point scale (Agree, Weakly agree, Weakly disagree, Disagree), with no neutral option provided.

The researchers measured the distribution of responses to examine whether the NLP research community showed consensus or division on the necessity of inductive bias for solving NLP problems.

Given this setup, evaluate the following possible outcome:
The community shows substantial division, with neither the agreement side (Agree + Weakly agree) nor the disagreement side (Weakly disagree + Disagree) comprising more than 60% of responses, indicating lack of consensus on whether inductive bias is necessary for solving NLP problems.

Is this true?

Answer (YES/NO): YES